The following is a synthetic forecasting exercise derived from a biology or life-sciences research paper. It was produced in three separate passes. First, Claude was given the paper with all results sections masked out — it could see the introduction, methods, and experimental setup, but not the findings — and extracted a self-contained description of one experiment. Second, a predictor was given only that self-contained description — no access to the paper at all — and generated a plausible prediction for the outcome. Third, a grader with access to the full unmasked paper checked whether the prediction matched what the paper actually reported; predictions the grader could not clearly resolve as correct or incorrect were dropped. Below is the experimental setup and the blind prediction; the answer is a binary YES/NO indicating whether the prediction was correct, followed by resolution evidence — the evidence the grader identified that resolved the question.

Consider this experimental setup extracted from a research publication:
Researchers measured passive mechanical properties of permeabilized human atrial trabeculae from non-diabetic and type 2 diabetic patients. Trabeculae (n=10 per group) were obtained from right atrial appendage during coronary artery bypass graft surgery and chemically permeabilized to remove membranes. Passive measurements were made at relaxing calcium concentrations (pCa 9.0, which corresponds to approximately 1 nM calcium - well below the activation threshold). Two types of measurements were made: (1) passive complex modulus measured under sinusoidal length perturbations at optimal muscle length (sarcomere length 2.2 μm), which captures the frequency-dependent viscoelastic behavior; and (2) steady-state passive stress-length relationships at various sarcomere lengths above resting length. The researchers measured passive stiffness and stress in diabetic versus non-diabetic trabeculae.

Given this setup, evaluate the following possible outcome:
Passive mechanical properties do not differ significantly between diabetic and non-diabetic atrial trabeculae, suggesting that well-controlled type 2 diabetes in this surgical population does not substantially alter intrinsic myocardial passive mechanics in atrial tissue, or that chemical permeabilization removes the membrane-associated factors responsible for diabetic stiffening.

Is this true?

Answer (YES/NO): NO